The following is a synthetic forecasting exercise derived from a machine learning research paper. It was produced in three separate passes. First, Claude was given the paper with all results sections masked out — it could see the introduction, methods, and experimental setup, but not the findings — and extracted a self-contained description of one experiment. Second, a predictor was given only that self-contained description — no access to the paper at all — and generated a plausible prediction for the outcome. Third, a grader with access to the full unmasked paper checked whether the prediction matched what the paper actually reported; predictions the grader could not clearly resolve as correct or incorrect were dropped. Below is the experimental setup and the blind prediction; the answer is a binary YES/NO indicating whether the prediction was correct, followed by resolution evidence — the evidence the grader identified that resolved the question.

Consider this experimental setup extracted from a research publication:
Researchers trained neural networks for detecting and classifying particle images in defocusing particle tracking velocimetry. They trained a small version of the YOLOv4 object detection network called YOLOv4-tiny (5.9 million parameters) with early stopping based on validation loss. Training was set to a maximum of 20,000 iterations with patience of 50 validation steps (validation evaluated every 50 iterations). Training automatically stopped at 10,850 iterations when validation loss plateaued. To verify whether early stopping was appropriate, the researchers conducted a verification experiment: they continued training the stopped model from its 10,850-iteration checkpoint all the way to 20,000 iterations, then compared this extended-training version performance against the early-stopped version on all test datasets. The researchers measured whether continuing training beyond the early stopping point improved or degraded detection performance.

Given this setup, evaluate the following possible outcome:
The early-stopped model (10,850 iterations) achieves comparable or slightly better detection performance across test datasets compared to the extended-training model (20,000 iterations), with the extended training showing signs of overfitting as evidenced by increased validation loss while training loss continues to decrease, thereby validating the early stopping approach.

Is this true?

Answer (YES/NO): YES